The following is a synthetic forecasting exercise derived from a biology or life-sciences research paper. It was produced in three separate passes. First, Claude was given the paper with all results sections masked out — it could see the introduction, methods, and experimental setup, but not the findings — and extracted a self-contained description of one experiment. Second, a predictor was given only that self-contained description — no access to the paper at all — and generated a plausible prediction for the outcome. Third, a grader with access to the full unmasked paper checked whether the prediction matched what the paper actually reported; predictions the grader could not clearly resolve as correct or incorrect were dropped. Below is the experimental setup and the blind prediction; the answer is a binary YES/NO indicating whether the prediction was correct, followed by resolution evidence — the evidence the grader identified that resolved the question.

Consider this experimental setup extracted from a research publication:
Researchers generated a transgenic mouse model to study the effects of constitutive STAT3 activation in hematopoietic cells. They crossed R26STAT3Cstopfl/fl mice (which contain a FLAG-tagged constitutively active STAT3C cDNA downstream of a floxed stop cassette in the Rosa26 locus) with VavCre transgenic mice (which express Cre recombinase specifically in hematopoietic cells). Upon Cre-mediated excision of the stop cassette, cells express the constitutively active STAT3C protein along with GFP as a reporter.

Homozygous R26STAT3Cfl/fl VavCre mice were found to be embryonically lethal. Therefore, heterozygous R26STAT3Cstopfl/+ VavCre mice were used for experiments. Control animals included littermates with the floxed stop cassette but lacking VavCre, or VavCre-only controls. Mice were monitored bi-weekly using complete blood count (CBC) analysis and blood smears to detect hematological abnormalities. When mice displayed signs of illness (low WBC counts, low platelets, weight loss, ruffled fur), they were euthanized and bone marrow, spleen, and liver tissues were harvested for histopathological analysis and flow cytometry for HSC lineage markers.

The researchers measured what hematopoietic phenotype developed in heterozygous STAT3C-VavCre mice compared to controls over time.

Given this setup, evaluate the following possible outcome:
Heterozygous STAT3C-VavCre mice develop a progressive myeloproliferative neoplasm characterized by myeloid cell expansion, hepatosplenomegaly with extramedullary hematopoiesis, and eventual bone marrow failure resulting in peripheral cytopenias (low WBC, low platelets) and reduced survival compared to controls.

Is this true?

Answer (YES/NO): NO